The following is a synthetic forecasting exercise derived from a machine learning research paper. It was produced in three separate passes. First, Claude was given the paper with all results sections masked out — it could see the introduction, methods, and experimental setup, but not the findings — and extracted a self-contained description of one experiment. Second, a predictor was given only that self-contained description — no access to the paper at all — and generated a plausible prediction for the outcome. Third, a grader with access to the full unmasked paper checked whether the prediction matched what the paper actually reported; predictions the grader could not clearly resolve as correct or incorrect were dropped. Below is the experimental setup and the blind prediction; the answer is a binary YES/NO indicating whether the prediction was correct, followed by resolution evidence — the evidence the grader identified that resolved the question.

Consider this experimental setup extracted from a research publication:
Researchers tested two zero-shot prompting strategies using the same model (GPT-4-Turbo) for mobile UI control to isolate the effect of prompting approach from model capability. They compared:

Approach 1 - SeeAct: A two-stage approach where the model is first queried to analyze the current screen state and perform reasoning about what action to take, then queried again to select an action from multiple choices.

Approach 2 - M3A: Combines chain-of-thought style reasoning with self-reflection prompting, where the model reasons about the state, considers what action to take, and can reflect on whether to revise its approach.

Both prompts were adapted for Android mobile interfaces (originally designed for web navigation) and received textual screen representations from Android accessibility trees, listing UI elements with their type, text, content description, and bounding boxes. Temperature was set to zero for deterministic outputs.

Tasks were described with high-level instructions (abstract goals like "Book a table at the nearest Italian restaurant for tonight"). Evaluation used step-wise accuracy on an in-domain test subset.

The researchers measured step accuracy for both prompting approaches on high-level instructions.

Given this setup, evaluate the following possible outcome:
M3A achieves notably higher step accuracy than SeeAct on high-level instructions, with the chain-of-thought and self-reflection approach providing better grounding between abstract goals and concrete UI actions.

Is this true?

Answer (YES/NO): YES